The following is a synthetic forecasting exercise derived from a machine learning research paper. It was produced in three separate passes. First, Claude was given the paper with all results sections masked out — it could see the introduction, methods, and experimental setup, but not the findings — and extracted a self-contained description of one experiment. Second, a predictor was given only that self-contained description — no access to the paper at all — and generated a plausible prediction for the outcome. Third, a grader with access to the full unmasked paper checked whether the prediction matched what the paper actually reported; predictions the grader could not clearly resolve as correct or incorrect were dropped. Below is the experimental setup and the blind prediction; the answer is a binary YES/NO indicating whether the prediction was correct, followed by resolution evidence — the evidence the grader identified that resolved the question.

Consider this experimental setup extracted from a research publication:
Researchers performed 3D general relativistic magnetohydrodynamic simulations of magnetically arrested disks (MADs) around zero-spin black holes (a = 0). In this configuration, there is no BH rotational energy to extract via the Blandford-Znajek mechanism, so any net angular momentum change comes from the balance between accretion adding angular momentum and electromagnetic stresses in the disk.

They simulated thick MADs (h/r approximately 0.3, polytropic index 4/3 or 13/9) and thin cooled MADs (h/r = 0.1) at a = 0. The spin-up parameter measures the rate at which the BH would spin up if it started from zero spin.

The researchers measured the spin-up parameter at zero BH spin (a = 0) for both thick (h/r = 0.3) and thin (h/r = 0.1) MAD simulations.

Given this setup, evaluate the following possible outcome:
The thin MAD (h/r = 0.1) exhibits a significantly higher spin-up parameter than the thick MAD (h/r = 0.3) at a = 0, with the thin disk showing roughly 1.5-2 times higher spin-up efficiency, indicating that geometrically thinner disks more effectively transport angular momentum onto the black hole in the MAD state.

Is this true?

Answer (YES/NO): NO